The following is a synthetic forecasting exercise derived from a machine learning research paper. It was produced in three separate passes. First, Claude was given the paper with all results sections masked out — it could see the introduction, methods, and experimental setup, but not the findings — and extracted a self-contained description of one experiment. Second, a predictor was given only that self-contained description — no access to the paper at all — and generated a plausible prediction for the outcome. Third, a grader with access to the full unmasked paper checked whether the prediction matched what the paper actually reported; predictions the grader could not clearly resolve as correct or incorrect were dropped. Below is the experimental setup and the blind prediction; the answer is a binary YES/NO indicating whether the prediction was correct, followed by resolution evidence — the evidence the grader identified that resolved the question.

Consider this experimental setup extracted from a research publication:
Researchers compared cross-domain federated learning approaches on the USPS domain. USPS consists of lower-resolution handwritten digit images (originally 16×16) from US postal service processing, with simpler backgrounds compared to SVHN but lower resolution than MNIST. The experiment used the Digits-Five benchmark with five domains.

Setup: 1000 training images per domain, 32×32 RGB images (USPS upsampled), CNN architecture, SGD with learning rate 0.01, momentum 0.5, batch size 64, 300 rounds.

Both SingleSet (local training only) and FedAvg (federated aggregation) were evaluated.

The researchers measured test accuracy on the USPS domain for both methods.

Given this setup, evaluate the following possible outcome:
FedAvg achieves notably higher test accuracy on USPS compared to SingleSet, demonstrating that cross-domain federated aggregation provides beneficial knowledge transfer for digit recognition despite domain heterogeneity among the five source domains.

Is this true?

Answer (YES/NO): NO